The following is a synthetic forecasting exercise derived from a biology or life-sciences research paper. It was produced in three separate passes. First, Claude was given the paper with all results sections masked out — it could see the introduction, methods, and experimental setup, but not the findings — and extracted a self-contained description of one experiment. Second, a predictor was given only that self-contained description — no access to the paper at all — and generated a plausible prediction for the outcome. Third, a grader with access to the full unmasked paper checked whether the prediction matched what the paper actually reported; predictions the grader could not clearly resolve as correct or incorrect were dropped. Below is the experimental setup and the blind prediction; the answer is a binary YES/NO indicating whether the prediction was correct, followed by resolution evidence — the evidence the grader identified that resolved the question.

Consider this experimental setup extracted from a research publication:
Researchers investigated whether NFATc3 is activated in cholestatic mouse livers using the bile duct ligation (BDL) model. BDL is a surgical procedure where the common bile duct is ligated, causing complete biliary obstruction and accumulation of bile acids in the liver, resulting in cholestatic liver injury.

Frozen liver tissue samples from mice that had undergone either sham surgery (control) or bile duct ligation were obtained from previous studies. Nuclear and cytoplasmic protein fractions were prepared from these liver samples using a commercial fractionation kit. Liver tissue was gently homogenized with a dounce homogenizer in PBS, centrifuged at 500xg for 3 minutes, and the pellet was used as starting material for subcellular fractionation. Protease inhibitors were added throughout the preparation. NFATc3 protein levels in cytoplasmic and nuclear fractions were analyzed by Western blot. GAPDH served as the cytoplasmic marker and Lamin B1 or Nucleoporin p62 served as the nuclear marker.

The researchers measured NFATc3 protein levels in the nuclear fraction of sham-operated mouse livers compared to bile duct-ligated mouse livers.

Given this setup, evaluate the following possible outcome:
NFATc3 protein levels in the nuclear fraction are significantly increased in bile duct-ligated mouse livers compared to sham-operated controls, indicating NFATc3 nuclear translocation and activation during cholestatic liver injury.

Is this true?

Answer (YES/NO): YES